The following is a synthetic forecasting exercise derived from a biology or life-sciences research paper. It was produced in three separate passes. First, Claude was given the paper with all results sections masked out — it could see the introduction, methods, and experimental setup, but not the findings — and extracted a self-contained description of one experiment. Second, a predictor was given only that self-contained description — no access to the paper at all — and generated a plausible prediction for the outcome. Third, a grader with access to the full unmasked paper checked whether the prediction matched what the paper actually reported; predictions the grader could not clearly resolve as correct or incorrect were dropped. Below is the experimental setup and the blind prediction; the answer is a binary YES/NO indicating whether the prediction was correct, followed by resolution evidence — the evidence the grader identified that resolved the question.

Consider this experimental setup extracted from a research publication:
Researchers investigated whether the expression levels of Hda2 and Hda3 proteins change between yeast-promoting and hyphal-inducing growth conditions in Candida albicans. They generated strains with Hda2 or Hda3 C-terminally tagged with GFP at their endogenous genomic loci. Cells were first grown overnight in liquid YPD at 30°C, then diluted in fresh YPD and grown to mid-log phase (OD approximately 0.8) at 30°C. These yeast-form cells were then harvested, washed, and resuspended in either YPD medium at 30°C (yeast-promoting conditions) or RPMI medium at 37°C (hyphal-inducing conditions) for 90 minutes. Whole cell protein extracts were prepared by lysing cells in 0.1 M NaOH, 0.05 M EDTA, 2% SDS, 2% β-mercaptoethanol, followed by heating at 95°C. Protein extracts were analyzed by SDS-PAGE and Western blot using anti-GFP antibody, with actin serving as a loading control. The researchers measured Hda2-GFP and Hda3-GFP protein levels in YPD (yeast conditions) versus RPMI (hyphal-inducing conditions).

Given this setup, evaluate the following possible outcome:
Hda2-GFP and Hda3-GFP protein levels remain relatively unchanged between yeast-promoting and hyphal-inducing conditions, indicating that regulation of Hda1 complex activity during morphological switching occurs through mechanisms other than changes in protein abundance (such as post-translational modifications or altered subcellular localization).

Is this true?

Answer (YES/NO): NO